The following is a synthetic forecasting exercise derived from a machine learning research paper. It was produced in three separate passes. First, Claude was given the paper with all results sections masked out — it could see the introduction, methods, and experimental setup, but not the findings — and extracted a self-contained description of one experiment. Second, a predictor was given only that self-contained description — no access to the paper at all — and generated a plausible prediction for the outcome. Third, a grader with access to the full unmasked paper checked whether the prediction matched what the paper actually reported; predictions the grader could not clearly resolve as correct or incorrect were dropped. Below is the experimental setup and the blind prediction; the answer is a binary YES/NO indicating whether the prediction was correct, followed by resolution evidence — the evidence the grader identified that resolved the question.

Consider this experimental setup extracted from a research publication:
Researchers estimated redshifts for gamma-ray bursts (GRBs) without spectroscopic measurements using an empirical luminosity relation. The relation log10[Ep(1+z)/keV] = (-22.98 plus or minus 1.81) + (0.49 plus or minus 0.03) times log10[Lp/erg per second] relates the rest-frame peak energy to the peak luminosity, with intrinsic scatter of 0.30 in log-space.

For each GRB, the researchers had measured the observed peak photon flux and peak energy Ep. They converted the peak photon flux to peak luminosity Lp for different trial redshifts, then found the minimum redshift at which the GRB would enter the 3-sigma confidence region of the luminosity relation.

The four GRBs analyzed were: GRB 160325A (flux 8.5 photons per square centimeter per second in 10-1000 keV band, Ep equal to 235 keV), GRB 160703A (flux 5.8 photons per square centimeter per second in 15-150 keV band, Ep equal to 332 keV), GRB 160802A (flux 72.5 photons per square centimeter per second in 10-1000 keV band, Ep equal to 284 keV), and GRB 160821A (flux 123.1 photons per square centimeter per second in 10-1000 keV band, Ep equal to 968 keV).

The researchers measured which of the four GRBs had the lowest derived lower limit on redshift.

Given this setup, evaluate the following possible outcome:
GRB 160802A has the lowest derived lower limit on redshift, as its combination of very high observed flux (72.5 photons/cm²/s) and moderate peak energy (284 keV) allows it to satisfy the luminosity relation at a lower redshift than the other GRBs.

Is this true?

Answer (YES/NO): YES